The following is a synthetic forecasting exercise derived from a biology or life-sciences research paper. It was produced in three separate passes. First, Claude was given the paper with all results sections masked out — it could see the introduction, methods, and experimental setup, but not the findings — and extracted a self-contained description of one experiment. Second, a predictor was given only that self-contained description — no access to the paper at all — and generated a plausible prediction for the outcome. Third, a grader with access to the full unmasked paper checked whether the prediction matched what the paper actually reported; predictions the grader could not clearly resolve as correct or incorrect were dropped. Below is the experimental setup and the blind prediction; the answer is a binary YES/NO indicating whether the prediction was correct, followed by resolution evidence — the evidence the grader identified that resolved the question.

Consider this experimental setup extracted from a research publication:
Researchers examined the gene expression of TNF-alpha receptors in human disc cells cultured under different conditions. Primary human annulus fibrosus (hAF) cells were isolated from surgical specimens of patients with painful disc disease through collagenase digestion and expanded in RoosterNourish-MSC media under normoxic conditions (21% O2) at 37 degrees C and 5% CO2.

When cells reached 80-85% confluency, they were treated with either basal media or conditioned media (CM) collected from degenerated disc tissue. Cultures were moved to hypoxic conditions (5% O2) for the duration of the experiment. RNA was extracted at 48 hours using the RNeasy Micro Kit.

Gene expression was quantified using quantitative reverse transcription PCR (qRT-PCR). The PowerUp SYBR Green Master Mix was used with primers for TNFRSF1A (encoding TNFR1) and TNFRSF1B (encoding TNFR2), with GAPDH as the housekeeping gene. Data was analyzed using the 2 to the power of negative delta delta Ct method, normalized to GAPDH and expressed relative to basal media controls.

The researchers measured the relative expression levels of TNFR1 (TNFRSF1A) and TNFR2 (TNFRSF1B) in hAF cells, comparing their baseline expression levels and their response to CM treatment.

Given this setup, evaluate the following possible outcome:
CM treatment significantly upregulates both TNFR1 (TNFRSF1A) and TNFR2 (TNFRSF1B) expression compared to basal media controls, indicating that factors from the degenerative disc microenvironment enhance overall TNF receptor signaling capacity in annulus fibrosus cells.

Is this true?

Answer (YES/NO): YES